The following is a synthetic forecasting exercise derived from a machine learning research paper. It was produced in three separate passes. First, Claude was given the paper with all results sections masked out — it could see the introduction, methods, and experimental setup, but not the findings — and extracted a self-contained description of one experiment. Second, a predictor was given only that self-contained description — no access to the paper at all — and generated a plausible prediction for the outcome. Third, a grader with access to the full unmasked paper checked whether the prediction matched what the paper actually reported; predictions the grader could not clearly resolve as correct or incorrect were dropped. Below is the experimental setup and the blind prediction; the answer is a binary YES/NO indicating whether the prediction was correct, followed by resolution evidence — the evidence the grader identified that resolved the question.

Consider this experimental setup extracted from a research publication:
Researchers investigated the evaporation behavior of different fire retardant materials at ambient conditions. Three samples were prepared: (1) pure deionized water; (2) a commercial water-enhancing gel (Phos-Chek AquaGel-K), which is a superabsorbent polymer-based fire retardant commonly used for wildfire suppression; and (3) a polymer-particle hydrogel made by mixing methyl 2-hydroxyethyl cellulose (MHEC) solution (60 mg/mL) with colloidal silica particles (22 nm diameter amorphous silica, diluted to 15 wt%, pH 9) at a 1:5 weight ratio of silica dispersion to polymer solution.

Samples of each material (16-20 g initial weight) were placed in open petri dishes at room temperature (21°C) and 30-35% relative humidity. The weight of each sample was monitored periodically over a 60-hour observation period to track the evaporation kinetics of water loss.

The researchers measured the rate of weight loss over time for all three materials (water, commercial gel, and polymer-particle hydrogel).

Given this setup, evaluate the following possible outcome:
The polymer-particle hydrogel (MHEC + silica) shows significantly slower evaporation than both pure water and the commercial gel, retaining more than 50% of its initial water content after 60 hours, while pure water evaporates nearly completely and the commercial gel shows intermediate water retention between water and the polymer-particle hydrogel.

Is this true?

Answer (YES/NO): NO